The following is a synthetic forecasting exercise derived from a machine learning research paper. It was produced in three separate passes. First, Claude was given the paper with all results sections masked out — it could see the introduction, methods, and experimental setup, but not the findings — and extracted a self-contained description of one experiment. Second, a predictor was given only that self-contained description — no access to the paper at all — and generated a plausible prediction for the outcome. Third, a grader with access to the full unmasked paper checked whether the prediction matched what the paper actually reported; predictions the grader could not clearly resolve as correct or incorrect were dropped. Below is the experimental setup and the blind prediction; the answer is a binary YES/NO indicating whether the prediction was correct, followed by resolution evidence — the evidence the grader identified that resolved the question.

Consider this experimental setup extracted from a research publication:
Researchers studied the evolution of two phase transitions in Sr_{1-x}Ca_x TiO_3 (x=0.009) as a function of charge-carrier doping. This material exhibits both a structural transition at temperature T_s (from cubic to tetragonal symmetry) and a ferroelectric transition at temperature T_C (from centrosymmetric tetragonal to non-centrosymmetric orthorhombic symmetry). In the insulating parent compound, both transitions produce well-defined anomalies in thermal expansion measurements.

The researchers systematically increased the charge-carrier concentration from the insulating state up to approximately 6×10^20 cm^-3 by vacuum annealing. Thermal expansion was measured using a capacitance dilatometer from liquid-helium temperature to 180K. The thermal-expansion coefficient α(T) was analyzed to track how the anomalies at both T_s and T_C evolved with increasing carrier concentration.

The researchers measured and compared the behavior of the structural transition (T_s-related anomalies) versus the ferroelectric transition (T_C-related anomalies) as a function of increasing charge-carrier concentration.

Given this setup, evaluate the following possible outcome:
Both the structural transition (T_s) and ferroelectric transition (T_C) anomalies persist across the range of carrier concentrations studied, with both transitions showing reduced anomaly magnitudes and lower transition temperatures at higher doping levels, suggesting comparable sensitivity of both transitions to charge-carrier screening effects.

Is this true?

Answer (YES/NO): NO